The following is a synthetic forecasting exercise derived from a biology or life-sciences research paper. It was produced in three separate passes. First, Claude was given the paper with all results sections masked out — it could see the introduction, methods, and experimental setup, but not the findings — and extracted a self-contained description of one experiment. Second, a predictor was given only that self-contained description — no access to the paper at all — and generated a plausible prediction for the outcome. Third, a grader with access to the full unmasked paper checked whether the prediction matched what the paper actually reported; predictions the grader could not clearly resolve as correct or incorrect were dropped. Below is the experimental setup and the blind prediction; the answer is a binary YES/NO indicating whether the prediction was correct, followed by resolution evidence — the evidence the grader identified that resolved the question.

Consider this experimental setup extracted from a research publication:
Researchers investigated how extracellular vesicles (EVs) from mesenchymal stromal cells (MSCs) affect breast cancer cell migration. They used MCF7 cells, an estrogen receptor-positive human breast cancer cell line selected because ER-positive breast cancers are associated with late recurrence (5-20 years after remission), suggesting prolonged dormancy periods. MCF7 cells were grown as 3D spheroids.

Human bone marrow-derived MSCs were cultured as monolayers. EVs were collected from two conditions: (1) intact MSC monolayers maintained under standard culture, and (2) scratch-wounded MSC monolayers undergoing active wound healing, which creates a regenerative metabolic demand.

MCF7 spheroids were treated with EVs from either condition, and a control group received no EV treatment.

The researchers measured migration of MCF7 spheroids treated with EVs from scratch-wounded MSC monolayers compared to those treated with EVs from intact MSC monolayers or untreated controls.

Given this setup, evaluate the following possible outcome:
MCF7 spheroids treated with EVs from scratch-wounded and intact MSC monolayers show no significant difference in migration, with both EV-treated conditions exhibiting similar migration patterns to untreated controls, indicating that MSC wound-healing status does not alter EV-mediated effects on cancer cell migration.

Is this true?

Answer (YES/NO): NO